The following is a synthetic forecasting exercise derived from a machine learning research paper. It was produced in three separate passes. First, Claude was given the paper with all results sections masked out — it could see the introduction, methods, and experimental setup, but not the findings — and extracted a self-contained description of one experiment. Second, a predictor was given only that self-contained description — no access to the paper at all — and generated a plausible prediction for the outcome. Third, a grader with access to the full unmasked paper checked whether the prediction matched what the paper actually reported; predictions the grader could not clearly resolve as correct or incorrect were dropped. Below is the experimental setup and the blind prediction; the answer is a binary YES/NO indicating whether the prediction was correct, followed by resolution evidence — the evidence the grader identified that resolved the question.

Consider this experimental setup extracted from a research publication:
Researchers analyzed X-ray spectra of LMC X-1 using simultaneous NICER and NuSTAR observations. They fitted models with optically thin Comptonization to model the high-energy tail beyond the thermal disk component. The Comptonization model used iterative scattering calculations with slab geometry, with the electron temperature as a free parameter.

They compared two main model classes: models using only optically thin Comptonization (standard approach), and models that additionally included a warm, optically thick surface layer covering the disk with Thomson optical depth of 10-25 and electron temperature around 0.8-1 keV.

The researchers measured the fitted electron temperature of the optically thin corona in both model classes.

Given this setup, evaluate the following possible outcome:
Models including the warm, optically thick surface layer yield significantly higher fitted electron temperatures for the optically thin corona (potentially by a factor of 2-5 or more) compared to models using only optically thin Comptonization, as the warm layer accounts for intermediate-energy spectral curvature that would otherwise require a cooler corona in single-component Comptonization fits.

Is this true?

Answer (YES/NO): NO